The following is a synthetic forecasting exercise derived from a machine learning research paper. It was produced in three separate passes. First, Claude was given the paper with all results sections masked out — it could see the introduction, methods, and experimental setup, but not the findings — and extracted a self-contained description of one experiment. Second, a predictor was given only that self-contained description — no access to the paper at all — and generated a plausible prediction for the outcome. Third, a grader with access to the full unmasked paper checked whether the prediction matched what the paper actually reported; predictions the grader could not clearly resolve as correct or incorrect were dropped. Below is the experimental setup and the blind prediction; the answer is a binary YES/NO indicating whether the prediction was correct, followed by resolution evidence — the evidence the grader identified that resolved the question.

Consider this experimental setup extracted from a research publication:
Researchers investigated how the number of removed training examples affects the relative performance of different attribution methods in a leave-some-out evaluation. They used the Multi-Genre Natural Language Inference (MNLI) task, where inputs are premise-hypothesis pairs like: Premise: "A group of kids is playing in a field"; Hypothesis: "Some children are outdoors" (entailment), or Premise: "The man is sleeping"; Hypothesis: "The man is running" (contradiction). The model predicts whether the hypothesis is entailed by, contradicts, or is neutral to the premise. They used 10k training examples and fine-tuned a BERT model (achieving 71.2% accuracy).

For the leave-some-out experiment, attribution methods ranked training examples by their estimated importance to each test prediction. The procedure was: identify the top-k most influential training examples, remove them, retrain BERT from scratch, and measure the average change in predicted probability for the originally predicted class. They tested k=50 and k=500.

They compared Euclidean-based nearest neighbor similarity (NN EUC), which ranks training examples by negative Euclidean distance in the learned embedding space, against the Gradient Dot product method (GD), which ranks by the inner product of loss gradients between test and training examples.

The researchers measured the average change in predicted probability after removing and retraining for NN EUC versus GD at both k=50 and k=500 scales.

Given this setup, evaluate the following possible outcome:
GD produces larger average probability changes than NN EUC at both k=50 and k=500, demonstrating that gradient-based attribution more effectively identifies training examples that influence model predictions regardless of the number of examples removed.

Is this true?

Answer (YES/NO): NO